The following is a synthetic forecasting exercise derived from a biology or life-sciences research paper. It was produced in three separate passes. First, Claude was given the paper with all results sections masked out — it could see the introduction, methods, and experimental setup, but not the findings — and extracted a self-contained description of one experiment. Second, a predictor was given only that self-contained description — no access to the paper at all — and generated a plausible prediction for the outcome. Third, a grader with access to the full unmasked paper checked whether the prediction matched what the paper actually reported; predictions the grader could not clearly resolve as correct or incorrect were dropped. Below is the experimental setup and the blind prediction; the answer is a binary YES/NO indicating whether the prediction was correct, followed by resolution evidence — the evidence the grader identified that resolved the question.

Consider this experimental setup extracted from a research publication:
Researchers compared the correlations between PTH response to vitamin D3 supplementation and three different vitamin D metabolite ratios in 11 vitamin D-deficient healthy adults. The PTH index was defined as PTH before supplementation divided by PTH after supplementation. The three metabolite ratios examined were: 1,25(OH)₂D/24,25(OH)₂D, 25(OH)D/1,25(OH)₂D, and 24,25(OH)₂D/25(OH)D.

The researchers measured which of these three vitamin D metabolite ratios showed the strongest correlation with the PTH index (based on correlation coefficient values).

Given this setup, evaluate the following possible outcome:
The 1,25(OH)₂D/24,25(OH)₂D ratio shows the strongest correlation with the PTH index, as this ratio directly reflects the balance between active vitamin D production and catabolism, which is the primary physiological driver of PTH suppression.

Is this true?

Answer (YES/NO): YES